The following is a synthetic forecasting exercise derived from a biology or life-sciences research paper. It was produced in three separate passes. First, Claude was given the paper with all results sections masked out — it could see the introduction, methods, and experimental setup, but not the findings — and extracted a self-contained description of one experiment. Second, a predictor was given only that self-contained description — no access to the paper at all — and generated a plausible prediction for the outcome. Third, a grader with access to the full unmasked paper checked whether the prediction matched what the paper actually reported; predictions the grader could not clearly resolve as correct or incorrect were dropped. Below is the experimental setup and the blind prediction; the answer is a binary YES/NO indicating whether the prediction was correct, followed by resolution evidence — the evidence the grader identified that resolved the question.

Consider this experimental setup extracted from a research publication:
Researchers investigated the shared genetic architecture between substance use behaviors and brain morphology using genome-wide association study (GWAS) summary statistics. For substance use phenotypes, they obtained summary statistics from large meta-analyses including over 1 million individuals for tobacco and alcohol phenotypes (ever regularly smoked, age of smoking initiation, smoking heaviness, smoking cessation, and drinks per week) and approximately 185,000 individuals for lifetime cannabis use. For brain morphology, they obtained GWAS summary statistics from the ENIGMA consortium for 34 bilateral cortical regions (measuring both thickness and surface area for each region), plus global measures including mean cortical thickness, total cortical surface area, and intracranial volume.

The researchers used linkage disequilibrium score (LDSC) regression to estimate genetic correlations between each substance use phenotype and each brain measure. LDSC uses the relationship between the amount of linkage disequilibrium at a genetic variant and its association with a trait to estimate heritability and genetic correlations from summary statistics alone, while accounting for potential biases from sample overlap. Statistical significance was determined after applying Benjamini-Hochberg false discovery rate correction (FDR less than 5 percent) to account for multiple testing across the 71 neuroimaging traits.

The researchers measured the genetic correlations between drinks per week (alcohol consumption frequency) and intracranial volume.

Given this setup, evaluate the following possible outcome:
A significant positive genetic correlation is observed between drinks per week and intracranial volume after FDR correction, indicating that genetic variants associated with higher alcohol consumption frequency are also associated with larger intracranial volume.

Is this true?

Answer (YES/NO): NO